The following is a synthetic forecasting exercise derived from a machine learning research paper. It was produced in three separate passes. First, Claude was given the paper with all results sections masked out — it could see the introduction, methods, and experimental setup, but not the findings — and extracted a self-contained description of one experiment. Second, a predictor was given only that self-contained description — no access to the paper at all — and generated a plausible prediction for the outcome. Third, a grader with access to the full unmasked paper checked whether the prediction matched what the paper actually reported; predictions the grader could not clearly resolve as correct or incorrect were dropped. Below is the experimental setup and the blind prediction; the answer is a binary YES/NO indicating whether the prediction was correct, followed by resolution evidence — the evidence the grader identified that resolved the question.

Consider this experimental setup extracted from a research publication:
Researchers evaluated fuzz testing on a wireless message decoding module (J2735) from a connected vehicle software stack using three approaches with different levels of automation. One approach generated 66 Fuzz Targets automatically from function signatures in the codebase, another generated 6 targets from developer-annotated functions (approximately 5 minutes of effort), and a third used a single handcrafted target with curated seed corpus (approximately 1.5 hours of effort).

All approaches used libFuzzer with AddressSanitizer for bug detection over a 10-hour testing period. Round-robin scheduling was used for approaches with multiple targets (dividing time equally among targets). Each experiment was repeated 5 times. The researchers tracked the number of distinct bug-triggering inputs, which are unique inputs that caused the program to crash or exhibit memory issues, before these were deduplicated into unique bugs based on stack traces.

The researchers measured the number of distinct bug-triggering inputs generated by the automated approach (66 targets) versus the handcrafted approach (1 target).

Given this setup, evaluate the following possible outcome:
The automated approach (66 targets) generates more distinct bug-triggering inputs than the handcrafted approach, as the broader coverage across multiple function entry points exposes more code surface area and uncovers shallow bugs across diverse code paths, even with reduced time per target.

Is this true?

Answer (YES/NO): YES